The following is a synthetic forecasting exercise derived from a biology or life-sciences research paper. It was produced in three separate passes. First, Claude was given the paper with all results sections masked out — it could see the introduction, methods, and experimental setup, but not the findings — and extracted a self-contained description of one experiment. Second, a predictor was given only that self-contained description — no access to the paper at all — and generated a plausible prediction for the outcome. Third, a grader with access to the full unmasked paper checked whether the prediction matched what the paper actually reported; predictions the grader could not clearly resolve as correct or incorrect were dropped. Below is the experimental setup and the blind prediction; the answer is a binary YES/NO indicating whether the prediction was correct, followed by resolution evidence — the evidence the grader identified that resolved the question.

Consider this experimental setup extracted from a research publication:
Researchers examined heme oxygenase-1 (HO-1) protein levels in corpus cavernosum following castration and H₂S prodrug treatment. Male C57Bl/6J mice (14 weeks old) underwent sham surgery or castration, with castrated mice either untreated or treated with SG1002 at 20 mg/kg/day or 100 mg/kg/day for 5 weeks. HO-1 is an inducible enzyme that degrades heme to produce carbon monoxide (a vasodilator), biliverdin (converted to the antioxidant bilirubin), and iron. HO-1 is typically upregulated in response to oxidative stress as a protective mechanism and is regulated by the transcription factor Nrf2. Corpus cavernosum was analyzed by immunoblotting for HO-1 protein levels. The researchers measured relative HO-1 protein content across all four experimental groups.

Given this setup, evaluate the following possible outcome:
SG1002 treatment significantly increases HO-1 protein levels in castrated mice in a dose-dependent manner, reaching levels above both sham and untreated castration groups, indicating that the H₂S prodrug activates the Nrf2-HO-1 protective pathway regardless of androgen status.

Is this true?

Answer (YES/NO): NO